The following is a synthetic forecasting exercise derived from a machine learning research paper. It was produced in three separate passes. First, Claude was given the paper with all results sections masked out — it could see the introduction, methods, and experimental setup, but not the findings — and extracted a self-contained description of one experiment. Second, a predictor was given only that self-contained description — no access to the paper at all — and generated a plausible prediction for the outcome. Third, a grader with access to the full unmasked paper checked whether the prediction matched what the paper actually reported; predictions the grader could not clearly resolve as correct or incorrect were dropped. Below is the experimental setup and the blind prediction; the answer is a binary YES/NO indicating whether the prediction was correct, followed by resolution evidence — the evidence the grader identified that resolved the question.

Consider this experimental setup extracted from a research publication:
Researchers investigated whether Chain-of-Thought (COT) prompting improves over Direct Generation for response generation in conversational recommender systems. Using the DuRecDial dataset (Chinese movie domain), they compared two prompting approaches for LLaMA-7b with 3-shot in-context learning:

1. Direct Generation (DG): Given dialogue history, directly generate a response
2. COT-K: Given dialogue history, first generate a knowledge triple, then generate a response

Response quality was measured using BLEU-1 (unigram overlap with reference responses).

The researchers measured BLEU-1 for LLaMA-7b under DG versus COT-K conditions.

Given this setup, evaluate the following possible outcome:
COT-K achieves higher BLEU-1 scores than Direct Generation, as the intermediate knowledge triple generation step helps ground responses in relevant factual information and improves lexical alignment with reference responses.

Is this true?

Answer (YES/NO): NO